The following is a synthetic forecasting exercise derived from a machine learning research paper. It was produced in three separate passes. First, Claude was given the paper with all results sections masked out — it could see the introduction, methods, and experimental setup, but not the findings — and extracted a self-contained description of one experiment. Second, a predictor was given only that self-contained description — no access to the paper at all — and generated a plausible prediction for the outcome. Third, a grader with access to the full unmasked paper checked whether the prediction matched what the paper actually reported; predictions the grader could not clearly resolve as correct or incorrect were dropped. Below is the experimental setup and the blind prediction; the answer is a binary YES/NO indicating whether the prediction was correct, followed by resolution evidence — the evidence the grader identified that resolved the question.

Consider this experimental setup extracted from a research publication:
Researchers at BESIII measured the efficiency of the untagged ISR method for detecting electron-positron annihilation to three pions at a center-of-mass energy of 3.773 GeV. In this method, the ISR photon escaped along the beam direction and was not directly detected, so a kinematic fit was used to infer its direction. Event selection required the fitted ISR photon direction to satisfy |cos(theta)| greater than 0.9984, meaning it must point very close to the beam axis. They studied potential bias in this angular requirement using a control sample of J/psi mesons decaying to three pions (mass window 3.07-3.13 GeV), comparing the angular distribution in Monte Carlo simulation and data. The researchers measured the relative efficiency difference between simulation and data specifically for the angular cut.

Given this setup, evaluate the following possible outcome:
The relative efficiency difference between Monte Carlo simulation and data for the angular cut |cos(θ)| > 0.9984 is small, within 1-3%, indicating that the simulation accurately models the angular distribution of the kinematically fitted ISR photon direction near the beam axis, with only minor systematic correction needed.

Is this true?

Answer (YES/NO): NO